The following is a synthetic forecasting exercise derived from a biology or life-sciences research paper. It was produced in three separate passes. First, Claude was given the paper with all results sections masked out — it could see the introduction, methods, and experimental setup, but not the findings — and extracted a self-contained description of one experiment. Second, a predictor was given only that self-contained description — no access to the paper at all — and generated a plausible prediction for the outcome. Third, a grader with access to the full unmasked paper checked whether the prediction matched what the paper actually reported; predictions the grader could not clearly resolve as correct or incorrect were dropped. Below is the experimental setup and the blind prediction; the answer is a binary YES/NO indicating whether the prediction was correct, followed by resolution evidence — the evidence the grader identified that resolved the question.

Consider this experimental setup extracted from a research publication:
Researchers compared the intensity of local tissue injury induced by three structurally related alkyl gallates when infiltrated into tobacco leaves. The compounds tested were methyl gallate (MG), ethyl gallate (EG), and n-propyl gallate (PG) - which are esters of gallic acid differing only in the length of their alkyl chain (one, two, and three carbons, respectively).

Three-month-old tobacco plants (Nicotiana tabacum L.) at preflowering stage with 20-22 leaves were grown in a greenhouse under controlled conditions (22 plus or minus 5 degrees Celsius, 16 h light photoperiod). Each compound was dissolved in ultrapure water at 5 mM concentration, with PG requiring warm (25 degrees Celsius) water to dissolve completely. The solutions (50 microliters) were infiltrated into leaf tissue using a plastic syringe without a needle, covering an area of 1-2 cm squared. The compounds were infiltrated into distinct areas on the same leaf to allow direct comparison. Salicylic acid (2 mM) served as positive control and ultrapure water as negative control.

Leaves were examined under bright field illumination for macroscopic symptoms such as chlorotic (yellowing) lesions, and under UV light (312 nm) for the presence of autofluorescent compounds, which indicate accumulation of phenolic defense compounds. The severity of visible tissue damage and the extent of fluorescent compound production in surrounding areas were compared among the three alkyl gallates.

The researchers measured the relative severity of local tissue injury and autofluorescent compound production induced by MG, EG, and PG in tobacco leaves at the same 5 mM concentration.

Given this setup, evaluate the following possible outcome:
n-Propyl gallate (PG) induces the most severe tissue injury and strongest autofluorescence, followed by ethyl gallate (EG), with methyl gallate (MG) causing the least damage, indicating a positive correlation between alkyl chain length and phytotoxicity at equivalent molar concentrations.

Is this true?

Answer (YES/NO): NO